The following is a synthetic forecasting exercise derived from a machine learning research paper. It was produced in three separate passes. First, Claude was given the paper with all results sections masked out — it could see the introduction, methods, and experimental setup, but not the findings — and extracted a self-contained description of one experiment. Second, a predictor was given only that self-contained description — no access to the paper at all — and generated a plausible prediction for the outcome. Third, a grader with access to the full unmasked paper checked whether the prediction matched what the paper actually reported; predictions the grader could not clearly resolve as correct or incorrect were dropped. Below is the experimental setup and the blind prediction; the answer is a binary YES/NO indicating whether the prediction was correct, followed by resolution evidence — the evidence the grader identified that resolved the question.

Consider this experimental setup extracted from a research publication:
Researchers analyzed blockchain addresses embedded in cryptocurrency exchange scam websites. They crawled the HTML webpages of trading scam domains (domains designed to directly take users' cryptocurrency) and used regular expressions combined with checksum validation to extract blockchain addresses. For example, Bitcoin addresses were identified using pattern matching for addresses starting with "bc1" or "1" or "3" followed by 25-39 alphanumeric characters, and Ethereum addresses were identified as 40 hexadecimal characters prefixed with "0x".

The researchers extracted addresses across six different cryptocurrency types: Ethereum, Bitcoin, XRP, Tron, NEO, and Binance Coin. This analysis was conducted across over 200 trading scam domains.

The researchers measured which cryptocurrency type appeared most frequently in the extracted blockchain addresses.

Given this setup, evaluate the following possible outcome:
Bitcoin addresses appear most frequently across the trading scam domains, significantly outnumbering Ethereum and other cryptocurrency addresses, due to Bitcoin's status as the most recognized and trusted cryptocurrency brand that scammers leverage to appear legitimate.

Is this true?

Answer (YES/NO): NO